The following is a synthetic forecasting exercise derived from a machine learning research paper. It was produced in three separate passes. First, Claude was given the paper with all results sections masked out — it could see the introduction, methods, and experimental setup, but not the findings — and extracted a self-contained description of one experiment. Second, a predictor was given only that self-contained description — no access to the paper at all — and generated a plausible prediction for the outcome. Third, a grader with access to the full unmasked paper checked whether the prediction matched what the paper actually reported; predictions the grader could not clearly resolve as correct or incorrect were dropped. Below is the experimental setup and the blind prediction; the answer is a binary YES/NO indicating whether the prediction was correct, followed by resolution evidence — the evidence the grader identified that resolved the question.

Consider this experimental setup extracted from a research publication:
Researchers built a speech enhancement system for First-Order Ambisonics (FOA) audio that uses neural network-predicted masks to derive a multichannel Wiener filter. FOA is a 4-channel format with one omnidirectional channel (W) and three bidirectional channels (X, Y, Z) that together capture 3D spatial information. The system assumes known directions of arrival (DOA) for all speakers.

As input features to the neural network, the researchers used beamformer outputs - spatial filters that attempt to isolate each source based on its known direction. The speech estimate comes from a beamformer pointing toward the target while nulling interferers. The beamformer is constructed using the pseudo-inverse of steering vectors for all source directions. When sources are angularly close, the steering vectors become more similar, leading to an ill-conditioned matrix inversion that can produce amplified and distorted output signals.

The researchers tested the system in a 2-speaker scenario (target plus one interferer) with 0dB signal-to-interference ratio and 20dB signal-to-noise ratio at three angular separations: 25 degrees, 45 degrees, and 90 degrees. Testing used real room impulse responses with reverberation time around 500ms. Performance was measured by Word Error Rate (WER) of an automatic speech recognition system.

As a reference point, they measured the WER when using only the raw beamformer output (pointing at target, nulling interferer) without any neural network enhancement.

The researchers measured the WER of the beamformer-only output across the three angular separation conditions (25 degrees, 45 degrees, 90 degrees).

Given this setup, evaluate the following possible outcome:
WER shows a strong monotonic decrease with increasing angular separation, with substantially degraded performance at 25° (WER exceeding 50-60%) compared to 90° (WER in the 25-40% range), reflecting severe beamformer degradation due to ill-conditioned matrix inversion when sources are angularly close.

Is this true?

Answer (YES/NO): YES